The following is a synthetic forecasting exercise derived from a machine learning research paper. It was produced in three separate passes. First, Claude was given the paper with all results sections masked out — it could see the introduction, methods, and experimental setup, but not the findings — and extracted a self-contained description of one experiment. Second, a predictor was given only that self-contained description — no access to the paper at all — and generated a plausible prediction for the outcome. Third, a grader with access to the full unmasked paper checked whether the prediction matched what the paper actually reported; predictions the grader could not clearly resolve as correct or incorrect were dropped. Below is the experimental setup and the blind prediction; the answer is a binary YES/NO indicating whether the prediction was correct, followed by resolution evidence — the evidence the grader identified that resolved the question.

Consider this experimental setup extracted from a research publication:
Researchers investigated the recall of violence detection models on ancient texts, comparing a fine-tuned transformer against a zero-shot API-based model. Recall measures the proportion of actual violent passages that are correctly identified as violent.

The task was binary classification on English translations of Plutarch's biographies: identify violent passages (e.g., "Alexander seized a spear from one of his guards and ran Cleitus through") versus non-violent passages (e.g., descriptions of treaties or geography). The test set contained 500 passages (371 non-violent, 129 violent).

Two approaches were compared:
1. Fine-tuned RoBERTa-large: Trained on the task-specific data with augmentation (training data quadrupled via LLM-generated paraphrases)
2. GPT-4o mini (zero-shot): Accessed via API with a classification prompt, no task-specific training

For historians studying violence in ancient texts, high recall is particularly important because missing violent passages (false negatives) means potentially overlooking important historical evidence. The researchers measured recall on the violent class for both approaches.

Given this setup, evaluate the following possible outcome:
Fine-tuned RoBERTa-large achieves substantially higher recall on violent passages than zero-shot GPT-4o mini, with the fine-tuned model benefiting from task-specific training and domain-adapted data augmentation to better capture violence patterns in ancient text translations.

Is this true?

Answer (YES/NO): YES